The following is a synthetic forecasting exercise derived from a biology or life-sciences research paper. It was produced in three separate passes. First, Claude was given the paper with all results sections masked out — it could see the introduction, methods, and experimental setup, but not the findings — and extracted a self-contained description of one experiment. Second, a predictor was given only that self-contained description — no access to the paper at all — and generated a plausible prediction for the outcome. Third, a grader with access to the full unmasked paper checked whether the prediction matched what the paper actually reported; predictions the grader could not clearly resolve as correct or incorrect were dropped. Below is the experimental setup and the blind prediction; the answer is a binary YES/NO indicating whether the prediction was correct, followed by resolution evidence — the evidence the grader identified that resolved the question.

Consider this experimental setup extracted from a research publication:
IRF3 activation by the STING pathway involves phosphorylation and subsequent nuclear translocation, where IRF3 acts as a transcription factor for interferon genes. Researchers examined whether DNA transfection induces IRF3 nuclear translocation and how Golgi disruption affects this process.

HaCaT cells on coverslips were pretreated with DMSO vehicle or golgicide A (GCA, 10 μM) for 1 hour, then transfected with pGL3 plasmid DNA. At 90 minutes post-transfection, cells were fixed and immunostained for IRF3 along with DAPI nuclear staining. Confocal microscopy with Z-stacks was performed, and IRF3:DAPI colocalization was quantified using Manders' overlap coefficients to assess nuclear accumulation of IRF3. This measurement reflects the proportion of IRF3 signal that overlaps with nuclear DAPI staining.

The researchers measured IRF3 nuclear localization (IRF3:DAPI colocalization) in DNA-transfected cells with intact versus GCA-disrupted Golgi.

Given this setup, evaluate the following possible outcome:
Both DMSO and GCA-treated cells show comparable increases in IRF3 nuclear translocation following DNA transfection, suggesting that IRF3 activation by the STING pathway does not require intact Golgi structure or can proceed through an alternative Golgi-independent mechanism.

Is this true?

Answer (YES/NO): NO